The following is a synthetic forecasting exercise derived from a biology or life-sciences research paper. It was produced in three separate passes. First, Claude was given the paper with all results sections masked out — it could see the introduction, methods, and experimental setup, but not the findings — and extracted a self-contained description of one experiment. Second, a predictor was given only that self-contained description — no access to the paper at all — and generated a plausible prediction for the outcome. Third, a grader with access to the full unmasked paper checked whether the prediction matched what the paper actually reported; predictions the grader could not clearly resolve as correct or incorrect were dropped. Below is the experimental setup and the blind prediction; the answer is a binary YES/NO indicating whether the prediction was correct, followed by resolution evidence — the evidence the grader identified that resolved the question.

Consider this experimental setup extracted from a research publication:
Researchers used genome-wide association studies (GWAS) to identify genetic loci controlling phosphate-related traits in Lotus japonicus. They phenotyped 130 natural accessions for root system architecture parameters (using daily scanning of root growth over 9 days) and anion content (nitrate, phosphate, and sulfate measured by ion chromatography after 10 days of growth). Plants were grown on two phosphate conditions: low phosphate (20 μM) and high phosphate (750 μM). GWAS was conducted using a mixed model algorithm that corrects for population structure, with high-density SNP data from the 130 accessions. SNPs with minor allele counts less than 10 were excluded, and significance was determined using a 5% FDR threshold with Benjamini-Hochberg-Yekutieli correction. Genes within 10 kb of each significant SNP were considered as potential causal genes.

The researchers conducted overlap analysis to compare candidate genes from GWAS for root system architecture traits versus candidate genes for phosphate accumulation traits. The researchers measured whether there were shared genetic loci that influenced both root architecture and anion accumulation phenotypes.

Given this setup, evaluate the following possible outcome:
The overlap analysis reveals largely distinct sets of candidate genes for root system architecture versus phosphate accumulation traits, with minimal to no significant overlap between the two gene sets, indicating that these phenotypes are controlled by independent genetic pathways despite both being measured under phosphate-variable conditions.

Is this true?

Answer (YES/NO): NO